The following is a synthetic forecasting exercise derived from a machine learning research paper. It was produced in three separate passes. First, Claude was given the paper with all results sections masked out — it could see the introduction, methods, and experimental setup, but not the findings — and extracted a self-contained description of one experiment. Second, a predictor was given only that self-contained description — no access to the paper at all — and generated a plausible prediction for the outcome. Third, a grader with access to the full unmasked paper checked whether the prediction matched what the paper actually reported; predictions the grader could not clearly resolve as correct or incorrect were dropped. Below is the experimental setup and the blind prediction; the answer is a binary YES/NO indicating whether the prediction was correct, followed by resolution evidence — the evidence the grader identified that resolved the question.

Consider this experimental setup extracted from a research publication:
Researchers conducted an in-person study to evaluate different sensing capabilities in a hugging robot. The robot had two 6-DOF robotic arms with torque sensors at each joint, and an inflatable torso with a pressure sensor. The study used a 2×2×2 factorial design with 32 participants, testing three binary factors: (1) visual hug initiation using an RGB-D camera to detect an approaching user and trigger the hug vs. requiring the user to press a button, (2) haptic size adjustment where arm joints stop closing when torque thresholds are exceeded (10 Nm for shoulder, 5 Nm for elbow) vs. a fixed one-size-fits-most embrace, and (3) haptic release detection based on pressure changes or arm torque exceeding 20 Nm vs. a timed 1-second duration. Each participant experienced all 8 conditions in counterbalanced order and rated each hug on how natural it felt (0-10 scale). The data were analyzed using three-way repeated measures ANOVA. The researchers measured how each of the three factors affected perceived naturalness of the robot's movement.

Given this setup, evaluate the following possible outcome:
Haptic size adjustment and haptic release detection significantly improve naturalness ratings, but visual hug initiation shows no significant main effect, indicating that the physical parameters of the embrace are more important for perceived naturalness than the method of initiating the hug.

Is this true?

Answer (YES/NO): NO